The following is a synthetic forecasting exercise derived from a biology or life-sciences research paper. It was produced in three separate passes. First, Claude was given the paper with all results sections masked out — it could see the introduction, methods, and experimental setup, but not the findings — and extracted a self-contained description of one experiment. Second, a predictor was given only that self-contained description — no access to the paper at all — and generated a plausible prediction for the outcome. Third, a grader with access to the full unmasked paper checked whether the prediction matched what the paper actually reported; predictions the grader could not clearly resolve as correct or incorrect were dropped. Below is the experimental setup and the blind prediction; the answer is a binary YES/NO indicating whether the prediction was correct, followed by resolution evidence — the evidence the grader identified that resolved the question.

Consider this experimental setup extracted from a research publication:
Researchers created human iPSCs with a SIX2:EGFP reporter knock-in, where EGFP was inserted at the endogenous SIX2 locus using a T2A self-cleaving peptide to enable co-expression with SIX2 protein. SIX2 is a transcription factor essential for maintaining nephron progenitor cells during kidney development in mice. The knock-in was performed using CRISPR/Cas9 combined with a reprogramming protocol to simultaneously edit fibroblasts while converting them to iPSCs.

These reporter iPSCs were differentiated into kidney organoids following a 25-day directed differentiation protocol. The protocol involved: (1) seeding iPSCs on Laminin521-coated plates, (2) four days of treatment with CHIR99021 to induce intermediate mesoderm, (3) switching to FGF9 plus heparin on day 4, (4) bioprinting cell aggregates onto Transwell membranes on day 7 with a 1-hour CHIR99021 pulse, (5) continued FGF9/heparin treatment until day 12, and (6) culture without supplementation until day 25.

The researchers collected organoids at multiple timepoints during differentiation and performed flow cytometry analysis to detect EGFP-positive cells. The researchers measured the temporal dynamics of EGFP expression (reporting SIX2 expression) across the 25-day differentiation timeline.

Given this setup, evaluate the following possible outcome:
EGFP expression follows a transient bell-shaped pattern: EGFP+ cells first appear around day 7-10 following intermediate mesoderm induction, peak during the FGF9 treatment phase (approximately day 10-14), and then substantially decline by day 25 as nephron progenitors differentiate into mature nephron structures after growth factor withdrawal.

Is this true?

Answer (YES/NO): NO